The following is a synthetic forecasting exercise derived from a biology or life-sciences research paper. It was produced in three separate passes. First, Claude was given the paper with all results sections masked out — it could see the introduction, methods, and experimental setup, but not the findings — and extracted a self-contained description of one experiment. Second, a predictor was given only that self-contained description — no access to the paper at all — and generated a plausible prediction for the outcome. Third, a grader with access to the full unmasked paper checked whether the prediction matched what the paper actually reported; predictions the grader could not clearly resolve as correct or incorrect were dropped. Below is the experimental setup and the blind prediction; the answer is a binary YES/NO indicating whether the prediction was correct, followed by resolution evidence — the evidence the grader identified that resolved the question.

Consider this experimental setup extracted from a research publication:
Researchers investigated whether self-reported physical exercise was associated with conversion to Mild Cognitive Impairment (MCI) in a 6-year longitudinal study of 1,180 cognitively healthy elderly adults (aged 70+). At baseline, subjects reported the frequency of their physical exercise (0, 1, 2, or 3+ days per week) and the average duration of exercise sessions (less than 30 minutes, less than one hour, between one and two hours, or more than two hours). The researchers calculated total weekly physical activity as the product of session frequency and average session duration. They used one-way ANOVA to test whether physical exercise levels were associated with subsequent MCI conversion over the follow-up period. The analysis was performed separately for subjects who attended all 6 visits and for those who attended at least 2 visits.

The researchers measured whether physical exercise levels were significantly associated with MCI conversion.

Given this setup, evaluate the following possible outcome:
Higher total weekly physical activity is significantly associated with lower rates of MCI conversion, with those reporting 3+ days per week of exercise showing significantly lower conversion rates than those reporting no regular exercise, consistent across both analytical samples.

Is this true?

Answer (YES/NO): NO